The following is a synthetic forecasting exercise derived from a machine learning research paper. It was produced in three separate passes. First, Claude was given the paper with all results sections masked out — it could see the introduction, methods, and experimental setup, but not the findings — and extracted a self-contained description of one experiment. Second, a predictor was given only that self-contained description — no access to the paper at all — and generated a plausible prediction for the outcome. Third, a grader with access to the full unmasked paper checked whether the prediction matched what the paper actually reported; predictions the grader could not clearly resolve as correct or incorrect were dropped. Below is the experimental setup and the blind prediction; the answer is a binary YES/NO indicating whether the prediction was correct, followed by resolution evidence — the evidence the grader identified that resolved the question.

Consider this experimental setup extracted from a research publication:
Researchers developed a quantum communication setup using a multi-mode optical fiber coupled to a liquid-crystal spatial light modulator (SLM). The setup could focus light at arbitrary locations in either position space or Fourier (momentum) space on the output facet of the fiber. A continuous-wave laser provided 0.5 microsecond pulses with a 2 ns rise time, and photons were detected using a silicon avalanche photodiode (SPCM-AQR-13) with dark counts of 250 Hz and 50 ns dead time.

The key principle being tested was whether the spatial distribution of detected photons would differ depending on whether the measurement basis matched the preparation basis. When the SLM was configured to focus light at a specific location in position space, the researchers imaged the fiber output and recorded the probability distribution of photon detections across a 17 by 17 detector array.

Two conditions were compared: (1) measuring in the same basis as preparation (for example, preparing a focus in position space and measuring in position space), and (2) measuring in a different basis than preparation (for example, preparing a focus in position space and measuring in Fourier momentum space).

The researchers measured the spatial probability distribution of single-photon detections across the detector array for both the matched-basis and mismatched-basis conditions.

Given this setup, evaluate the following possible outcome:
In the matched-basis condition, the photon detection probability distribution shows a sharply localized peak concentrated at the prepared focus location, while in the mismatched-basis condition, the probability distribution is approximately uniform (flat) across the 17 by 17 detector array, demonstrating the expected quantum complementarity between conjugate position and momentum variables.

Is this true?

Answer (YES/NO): NO